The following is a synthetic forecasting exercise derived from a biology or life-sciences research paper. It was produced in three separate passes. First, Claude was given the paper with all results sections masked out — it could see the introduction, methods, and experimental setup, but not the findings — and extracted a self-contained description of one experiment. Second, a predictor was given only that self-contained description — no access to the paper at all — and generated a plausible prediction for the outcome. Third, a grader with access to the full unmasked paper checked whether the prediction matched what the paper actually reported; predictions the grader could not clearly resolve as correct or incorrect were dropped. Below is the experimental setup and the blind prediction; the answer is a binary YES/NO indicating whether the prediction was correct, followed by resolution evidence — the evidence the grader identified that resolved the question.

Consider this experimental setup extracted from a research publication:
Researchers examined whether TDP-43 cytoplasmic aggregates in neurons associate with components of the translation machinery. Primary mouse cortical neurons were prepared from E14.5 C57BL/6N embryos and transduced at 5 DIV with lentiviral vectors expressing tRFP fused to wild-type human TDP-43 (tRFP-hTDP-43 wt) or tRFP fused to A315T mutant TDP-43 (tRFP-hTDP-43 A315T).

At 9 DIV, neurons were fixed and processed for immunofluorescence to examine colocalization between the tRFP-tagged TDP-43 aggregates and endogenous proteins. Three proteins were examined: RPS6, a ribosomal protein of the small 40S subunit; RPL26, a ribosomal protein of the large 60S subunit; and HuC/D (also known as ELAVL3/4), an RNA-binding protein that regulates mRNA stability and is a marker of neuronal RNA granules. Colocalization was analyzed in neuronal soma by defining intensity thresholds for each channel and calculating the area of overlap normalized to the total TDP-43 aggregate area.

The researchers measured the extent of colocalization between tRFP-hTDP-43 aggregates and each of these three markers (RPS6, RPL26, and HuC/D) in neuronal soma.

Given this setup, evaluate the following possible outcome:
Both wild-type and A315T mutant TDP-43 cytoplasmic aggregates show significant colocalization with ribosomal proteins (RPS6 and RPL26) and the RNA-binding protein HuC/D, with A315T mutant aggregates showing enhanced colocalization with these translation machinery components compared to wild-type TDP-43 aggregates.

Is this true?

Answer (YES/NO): NO